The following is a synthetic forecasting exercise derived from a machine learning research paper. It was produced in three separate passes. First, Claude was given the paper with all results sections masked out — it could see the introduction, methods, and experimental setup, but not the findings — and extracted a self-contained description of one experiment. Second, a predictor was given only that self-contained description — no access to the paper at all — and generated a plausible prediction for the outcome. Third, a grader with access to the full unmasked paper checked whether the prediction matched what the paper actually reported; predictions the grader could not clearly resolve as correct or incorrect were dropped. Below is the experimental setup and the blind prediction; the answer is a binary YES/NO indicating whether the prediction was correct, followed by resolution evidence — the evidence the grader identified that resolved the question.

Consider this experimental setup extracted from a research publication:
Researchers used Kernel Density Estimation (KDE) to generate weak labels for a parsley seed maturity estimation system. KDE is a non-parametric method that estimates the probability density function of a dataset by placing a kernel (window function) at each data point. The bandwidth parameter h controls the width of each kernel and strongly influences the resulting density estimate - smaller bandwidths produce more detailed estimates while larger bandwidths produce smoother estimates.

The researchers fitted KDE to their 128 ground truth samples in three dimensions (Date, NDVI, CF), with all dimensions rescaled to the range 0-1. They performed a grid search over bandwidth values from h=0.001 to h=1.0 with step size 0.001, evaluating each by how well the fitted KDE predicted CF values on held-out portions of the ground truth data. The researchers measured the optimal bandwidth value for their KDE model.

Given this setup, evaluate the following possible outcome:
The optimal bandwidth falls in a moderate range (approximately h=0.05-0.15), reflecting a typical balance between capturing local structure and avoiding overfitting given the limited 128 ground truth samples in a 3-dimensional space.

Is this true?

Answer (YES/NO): YES